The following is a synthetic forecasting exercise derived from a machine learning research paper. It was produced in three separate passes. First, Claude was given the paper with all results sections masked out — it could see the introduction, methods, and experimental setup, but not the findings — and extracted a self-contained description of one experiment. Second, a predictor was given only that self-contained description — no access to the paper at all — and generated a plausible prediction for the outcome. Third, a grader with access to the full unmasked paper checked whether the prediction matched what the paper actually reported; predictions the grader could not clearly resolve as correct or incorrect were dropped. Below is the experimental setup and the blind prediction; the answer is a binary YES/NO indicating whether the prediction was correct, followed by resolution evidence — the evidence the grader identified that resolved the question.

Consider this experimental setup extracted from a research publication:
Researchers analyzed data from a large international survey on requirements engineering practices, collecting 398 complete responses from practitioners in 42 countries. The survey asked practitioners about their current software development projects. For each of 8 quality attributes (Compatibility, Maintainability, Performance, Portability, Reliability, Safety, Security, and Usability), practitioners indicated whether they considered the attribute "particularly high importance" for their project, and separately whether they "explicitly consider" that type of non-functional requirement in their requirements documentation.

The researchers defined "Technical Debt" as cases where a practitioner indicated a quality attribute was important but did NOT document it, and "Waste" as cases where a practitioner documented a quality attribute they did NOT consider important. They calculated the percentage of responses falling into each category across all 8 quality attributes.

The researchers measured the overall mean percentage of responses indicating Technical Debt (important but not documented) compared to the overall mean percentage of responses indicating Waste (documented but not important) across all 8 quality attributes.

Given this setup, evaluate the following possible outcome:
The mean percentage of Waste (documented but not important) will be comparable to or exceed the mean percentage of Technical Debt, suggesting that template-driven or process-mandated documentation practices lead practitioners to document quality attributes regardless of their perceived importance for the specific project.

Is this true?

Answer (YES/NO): NO